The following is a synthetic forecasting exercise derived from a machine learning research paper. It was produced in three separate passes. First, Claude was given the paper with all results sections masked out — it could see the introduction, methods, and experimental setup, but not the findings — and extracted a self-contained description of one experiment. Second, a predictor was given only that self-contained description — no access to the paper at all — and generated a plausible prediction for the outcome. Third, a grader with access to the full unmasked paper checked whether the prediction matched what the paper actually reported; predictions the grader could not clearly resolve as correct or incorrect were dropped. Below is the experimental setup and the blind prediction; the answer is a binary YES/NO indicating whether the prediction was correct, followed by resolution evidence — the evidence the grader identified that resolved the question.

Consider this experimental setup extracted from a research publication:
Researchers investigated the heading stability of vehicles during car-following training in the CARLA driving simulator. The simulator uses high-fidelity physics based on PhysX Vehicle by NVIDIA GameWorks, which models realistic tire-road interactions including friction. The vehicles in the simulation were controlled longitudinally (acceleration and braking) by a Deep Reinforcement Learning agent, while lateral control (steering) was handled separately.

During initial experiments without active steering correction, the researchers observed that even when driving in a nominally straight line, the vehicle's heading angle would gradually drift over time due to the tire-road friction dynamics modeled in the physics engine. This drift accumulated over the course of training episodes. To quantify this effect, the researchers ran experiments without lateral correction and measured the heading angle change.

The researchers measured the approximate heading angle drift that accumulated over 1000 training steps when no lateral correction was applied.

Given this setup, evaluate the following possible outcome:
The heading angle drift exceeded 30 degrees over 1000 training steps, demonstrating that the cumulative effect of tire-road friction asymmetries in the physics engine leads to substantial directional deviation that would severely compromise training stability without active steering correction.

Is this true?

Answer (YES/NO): NO